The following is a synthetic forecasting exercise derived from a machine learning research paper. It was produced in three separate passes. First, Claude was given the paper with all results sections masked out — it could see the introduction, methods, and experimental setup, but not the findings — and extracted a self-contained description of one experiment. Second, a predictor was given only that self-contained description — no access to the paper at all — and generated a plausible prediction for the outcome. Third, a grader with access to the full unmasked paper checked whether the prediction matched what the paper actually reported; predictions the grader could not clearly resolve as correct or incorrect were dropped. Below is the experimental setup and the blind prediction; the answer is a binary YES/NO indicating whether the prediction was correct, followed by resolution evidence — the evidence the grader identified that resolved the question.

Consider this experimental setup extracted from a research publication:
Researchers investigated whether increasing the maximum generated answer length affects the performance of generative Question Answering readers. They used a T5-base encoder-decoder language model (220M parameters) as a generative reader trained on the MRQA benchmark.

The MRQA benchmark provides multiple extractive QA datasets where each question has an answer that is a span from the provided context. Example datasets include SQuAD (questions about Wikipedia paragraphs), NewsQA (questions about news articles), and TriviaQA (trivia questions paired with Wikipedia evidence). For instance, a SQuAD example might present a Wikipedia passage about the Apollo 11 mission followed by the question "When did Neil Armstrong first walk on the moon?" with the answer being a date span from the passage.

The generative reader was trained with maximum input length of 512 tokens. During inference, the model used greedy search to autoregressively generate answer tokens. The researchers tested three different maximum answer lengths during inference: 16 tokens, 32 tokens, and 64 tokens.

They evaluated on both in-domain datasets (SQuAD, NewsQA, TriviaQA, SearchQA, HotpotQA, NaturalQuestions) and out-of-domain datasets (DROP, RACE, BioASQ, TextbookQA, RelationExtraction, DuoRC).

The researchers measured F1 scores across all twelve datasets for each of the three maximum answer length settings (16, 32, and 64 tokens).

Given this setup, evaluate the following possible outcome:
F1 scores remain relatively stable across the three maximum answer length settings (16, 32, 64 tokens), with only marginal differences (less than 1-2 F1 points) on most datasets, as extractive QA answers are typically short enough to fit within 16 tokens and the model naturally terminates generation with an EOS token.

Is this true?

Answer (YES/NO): YES